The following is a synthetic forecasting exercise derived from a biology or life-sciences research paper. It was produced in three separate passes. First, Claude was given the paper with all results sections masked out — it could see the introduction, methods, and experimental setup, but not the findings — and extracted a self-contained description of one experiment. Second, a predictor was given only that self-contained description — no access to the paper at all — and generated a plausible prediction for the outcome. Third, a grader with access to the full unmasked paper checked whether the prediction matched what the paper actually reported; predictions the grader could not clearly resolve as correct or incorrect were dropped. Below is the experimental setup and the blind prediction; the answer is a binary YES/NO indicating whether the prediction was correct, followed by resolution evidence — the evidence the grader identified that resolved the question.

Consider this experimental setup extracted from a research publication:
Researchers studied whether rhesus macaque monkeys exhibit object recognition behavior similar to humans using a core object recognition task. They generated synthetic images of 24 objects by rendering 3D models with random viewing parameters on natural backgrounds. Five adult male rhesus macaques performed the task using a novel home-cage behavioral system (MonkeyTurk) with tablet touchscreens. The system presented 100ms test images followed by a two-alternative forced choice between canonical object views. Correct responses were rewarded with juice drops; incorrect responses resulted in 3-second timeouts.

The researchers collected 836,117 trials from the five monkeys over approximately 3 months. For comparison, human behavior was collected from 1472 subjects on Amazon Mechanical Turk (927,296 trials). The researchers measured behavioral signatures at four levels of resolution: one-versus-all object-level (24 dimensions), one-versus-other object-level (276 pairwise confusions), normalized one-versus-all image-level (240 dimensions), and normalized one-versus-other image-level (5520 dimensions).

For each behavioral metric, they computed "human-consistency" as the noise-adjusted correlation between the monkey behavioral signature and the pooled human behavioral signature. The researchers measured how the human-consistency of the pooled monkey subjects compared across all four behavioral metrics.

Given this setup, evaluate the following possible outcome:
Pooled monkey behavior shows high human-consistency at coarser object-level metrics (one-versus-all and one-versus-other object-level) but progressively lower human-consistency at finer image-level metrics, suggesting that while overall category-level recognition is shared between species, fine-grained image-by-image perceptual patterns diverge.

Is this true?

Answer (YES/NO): NO